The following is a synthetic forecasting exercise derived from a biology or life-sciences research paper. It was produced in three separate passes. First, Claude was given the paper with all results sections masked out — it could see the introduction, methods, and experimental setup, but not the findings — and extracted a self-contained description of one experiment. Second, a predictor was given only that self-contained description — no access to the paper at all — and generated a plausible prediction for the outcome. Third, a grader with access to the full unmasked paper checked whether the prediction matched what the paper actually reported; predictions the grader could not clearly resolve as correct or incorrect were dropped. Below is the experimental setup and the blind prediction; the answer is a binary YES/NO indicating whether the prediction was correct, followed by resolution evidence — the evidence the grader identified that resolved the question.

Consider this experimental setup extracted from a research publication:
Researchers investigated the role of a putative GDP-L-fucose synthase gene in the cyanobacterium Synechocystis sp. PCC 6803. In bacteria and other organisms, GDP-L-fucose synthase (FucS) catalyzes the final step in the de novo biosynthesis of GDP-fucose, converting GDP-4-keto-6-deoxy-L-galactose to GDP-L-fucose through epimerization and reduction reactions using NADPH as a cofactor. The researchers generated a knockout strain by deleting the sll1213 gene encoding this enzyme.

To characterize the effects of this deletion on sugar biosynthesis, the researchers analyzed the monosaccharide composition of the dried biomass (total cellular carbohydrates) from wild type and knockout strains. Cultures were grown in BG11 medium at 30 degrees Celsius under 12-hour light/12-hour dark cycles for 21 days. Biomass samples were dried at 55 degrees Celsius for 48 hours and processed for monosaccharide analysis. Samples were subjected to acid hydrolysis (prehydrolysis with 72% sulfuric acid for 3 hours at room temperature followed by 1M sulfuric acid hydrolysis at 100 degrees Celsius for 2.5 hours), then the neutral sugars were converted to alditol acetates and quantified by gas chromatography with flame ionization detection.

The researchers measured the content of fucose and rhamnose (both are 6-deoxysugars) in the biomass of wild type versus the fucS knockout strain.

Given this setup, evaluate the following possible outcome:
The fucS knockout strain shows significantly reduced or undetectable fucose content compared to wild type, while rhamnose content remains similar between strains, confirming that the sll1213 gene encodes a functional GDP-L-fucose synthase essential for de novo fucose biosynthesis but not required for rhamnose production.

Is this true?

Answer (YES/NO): NO